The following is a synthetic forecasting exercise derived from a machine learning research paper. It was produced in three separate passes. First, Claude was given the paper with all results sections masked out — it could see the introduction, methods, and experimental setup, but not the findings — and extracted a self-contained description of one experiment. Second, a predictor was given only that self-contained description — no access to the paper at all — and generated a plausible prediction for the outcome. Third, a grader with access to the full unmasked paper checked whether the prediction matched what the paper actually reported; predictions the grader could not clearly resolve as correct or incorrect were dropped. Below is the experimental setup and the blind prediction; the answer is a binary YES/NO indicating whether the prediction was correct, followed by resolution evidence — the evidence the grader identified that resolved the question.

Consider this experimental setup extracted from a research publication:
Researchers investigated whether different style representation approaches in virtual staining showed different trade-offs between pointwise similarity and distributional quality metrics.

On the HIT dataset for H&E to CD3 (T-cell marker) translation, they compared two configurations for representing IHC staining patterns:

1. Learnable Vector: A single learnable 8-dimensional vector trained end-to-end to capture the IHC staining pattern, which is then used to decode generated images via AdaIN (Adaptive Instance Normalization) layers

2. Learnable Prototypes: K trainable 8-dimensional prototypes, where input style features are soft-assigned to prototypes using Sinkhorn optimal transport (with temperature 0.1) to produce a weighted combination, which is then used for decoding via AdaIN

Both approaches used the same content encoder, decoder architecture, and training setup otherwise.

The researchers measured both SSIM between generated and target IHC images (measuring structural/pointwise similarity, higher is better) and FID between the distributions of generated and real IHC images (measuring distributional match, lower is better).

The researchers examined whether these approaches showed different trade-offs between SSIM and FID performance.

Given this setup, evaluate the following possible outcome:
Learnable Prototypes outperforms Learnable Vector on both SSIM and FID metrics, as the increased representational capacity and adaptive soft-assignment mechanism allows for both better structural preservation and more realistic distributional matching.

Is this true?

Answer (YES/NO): NO